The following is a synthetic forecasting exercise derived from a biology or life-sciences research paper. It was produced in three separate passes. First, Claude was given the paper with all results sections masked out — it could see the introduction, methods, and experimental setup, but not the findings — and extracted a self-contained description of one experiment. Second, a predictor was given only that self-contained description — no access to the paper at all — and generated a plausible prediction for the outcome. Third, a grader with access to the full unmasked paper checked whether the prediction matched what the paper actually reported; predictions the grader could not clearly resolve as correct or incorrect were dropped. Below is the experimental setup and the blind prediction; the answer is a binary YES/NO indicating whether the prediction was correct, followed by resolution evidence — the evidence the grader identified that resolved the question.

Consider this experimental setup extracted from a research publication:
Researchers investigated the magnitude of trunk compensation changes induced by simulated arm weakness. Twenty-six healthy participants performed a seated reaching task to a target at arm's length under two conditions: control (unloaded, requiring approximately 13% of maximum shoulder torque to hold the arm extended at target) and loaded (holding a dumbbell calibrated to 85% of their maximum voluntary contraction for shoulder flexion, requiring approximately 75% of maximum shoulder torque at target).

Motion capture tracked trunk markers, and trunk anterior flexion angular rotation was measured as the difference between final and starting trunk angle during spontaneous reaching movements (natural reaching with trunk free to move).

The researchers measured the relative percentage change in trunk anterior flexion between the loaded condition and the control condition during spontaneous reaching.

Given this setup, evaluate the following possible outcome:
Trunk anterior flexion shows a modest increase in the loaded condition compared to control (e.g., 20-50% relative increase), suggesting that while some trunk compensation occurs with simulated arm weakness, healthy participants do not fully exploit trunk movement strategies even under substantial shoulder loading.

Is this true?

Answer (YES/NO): NO